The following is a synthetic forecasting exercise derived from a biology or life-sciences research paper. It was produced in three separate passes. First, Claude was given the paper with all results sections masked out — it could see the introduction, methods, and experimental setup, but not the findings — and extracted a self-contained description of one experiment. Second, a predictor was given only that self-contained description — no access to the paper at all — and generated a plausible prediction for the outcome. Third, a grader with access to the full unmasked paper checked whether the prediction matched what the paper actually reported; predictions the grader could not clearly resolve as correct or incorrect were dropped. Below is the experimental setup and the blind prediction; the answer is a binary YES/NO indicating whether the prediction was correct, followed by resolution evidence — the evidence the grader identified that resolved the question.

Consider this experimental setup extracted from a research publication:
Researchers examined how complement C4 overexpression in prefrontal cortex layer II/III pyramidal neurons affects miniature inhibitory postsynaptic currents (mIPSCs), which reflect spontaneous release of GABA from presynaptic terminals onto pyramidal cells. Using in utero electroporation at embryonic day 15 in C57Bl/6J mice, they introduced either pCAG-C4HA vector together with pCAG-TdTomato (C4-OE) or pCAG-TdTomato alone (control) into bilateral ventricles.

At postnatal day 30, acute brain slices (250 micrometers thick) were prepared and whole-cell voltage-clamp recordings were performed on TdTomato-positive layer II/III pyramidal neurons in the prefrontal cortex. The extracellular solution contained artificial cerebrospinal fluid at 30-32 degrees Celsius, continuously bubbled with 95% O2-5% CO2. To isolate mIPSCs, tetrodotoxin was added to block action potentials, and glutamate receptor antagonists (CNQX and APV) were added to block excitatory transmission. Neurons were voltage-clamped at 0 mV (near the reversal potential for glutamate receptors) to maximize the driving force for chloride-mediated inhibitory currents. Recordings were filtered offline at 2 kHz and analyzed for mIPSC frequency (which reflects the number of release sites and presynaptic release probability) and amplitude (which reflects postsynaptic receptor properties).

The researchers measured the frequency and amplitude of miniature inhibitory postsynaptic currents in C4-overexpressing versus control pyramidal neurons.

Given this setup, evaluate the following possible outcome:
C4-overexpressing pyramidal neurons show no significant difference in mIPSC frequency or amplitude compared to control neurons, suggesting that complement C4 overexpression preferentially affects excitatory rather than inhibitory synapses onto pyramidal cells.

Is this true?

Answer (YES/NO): NO